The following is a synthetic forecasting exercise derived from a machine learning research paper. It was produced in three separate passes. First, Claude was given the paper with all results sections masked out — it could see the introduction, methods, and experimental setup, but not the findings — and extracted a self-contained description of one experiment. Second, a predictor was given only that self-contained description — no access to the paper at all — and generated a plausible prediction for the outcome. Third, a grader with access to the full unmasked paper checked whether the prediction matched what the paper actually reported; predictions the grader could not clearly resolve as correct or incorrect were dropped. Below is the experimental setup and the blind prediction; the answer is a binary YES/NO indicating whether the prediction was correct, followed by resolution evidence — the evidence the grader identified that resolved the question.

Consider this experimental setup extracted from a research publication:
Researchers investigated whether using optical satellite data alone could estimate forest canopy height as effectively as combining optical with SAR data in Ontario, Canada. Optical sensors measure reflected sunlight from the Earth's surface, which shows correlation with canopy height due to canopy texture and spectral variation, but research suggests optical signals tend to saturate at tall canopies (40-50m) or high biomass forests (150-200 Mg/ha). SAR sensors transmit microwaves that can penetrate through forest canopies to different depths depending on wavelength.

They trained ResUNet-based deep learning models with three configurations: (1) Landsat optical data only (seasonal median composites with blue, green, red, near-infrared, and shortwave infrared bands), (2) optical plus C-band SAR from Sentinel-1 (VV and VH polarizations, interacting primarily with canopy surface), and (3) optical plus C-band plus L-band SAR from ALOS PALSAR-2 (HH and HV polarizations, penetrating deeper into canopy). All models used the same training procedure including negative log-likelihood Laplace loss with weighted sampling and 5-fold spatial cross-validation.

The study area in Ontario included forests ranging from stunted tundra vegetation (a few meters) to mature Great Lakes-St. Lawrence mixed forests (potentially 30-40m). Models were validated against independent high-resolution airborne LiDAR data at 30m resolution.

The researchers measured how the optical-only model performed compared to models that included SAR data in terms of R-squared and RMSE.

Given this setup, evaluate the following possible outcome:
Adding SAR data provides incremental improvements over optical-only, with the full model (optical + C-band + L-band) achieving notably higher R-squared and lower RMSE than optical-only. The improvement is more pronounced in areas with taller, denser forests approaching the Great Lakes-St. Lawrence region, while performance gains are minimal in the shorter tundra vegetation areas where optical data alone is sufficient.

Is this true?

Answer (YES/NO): NO